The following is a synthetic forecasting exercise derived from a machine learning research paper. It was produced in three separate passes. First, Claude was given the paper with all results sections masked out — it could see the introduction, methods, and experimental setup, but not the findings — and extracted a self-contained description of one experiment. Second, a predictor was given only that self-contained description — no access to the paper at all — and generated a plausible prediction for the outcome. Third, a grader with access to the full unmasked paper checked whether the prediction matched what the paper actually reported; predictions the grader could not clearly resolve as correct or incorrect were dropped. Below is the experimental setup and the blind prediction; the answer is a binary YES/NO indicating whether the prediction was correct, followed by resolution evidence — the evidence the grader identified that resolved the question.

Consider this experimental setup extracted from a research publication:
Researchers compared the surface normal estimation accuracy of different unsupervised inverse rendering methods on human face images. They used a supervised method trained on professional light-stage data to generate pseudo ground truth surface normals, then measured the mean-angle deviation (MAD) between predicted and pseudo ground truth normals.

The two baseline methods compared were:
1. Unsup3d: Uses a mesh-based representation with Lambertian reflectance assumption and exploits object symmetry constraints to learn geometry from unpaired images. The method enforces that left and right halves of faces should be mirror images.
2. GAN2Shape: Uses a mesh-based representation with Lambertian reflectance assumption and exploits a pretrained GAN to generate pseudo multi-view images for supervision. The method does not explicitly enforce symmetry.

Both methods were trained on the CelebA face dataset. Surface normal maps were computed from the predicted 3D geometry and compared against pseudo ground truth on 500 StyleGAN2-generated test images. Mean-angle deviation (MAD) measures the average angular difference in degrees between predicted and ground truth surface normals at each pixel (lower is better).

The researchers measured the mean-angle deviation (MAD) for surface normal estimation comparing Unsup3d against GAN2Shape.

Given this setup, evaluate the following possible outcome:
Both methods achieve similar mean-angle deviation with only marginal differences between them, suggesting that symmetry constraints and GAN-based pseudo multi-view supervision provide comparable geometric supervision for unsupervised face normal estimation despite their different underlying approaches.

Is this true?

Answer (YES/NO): NO